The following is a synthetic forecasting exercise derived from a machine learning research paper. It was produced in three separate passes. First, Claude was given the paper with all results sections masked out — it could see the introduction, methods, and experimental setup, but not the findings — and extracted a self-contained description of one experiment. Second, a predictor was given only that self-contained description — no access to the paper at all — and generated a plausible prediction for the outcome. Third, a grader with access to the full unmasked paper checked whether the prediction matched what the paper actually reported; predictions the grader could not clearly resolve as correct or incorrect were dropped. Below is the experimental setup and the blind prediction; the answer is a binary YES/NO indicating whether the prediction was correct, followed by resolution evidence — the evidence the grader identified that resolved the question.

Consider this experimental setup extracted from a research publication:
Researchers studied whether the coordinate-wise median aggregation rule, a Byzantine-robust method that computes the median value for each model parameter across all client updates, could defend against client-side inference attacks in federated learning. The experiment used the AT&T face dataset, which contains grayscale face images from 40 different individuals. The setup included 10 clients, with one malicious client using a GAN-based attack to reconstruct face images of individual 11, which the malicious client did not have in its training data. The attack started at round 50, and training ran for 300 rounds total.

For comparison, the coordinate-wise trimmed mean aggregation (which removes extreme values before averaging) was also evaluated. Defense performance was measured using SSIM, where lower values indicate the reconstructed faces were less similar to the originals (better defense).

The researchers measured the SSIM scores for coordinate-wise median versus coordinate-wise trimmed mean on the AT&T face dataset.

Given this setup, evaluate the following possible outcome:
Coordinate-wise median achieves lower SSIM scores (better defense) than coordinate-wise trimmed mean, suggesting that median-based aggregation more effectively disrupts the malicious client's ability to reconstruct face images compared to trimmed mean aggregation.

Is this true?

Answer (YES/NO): NO